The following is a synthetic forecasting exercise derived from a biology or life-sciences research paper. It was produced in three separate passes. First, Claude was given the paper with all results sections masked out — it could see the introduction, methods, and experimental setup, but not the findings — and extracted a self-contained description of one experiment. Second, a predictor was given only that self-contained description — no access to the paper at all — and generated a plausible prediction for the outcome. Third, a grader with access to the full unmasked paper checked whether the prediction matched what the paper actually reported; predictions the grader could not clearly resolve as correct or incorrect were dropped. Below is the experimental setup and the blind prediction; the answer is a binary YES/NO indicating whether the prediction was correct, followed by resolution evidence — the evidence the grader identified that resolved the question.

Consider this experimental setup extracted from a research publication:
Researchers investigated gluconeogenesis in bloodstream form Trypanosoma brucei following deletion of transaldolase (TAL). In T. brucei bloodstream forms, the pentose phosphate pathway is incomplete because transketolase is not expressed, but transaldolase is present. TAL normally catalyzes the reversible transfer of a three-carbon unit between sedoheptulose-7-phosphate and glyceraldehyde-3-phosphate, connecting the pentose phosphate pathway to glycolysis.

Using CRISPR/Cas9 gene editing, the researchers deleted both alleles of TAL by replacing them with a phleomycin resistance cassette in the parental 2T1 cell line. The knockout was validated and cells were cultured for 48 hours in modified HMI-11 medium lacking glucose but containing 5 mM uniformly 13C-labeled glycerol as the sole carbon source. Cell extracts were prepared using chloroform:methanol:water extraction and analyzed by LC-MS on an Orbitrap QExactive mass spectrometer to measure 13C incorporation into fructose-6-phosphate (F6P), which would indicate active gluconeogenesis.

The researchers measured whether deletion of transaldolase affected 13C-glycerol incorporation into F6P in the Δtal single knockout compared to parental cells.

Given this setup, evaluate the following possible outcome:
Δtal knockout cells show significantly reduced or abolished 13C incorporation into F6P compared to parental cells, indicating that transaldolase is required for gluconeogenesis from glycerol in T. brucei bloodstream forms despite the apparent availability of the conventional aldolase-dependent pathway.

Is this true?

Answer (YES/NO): NO